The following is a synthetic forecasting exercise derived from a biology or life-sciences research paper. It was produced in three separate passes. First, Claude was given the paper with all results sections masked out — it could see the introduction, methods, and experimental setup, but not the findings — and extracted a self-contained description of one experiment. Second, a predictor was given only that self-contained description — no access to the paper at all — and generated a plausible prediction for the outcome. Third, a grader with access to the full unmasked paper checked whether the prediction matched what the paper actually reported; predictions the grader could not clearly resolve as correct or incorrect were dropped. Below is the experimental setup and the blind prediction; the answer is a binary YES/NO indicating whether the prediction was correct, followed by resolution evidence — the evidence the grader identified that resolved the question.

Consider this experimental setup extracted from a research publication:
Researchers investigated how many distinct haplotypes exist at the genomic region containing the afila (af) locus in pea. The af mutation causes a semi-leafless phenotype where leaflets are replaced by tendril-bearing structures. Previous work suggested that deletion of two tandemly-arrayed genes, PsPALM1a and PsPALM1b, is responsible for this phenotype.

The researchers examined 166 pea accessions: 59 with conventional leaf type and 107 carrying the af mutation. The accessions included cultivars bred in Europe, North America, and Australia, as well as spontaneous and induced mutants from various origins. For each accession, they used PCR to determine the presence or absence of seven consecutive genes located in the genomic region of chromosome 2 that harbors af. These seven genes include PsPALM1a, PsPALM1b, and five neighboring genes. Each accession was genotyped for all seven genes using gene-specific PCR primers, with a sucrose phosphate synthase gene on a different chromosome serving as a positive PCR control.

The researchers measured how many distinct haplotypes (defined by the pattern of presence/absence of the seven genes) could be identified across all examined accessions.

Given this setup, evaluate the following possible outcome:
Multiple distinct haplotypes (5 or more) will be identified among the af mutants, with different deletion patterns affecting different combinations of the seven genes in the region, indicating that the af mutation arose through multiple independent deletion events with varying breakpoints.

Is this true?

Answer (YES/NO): YES